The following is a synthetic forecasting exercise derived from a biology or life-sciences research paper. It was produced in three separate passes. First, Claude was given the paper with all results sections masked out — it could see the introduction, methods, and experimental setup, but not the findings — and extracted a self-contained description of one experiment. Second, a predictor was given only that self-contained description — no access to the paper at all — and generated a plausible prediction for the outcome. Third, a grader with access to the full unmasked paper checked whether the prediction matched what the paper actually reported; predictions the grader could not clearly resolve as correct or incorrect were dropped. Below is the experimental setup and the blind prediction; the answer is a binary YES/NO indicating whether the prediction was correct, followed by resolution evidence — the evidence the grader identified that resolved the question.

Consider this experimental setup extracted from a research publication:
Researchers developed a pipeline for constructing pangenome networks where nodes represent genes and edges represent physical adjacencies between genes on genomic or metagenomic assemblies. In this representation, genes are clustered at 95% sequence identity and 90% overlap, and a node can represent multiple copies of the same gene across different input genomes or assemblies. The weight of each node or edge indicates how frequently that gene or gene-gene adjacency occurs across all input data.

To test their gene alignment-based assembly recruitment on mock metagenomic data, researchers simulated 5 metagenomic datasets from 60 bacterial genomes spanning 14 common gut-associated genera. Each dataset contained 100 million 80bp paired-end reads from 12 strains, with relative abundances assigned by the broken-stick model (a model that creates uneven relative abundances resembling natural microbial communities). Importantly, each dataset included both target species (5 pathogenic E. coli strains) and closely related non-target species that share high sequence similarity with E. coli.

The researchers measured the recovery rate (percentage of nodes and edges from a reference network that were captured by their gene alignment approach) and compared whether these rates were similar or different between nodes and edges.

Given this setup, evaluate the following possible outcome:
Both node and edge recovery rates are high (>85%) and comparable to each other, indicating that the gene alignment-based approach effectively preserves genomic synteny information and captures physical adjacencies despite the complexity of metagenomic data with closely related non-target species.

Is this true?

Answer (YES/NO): NO